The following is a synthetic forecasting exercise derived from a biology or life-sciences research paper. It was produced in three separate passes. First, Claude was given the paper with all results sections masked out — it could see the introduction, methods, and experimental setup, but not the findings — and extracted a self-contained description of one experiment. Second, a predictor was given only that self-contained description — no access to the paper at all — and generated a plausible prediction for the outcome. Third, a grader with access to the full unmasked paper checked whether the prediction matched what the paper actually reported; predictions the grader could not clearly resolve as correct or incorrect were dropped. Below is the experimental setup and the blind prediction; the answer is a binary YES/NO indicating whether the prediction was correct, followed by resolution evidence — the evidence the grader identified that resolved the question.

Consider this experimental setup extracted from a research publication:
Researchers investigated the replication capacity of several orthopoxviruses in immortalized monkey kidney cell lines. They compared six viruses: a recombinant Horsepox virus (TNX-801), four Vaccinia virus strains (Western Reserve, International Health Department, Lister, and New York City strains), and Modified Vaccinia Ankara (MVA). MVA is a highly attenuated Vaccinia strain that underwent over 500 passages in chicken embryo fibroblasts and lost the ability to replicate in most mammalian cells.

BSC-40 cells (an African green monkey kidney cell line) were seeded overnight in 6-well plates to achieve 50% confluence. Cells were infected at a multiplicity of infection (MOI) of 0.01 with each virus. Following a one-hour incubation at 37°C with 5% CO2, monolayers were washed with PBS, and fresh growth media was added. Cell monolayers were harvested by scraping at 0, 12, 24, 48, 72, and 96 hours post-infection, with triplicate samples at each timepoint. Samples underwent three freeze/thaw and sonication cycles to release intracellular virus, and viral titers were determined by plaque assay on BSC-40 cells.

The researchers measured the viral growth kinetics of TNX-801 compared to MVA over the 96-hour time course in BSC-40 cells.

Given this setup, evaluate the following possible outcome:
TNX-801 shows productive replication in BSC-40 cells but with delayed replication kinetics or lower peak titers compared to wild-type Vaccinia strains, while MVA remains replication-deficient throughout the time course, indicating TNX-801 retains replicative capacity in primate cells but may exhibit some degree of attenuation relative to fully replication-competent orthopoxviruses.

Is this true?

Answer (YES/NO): NO